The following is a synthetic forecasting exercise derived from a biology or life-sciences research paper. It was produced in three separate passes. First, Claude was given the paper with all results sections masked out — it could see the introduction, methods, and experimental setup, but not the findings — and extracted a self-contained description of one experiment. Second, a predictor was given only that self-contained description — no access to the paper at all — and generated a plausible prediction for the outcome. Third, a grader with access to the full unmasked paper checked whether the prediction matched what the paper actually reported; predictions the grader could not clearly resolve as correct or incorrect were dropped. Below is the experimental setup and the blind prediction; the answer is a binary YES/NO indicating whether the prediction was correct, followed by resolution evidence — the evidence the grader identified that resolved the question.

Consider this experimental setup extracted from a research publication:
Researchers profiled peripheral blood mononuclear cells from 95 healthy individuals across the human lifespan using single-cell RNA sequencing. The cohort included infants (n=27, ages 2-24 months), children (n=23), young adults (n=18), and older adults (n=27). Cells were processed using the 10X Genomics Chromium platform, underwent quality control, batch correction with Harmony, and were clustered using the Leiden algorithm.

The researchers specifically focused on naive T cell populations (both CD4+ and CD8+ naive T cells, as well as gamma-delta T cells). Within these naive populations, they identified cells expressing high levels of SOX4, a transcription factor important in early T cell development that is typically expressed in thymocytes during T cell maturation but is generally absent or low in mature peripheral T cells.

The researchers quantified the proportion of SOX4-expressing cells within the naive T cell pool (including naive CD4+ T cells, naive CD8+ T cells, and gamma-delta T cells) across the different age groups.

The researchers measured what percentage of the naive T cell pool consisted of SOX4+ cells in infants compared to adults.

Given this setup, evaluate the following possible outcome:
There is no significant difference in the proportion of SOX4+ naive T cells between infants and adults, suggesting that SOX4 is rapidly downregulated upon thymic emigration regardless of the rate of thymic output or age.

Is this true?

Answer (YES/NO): NO